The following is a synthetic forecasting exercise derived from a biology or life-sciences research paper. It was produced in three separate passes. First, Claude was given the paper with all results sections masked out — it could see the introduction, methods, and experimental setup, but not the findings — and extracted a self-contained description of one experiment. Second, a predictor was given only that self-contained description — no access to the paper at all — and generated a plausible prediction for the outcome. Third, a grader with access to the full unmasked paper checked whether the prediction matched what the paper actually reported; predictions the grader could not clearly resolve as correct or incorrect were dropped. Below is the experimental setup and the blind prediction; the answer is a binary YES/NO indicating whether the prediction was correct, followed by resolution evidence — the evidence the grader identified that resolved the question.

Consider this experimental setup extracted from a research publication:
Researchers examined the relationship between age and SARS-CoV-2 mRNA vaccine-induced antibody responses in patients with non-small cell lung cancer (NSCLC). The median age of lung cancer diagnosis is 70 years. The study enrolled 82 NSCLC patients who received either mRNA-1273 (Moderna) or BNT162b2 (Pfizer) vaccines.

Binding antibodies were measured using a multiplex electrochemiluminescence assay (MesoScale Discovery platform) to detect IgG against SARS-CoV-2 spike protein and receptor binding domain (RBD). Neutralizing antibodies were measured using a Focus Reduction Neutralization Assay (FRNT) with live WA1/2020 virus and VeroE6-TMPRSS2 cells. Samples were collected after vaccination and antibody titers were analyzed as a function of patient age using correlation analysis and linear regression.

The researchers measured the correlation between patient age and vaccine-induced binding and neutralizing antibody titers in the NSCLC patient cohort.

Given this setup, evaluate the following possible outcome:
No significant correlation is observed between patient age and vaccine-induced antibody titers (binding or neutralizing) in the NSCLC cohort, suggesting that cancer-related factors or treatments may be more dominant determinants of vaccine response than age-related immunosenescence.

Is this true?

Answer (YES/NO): NO